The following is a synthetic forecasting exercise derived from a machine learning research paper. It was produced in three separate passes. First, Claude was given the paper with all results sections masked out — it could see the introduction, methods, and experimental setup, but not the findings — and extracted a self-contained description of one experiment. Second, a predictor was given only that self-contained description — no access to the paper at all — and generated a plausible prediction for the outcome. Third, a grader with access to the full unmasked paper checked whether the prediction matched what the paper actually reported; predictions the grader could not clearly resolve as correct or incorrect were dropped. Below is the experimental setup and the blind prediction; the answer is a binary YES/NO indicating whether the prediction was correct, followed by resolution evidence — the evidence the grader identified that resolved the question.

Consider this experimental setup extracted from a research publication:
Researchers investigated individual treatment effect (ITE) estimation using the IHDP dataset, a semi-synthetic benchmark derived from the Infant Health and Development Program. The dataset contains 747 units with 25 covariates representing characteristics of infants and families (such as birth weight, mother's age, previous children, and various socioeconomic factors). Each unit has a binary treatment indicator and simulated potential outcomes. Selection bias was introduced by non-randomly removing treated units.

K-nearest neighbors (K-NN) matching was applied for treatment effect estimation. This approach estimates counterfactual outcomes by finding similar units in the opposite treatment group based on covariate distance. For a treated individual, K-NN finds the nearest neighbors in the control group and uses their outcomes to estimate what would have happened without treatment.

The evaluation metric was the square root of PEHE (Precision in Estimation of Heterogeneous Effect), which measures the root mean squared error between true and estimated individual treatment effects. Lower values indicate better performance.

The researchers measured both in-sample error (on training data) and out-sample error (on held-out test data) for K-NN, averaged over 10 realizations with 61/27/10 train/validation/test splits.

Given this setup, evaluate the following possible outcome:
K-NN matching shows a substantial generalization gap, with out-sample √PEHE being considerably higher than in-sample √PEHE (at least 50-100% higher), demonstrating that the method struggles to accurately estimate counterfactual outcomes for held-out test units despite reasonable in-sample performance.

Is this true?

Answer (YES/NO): YES